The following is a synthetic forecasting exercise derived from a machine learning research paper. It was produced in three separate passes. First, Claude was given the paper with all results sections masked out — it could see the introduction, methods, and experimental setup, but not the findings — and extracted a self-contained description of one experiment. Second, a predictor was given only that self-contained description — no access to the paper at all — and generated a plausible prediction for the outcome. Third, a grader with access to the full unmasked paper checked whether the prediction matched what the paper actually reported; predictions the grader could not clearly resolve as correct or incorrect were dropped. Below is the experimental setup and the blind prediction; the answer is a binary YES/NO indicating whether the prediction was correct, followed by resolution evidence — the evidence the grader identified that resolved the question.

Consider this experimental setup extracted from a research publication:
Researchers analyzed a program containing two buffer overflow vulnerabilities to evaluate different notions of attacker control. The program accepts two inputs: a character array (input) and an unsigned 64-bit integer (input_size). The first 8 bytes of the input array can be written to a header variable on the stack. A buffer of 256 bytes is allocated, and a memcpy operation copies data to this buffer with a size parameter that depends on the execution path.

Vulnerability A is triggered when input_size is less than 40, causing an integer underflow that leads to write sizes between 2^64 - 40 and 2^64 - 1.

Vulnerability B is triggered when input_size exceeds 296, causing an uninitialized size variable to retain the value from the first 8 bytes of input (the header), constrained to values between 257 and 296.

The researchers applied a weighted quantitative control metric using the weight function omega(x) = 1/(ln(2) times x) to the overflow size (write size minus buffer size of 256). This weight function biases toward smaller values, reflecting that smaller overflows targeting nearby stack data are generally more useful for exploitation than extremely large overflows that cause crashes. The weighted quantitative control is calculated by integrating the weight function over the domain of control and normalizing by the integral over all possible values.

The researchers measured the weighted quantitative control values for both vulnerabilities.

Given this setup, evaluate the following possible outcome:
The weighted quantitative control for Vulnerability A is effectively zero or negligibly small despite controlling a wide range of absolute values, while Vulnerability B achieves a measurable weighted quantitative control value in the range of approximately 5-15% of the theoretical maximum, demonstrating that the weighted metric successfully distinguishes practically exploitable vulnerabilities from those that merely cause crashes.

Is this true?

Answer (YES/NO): YES